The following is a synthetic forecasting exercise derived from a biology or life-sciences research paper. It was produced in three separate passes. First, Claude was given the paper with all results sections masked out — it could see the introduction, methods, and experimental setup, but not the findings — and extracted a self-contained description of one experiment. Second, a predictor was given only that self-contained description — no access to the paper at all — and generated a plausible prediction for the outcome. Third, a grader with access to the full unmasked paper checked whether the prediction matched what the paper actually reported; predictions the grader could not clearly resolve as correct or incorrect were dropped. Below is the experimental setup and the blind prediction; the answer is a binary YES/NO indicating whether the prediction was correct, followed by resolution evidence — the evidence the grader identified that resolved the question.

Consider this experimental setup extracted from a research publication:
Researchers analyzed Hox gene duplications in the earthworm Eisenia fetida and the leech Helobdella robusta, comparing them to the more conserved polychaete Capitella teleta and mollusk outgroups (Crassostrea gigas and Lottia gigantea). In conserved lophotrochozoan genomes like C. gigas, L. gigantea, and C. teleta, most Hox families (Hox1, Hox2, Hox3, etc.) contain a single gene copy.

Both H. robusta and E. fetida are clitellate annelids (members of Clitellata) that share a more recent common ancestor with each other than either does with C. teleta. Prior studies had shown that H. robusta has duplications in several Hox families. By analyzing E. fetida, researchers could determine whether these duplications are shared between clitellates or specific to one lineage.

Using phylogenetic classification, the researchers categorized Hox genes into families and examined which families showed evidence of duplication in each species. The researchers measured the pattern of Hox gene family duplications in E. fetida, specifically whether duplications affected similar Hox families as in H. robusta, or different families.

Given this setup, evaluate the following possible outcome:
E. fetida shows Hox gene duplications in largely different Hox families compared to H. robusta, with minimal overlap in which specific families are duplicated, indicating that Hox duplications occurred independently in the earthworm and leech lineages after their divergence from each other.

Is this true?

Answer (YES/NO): NO